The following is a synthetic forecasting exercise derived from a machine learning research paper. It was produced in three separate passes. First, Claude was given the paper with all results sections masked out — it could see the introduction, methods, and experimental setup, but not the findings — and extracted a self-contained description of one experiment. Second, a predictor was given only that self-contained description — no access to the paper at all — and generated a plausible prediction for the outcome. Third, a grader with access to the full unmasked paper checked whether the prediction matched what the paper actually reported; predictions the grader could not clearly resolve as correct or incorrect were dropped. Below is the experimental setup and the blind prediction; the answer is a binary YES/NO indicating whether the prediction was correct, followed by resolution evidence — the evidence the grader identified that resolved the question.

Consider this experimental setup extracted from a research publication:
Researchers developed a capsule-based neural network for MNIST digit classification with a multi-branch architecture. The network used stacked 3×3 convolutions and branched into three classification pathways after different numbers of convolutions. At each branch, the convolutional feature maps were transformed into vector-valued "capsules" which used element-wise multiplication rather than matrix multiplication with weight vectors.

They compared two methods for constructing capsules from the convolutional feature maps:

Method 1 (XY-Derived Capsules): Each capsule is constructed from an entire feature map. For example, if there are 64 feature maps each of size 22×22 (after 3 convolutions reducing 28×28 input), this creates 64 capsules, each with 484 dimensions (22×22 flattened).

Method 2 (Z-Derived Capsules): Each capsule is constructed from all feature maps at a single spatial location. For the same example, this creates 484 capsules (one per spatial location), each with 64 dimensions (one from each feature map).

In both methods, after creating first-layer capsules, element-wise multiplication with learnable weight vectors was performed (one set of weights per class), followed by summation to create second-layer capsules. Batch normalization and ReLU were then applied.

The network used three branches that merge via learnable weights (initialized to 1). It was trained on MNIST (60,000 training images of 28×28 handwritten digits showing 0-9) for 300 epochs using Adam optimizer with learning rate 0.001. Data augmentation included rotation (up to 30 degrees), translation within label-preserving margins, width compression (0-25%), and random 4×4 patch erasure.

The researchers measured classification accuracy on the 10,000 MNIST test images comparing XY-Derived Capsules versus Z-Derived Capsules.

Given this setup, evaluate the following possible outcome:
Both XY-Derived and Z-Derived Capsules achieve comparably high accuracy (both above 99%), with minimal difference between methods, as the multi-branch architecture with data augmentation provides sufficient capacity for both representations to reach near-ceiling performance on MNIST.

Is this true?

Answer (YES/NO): NO